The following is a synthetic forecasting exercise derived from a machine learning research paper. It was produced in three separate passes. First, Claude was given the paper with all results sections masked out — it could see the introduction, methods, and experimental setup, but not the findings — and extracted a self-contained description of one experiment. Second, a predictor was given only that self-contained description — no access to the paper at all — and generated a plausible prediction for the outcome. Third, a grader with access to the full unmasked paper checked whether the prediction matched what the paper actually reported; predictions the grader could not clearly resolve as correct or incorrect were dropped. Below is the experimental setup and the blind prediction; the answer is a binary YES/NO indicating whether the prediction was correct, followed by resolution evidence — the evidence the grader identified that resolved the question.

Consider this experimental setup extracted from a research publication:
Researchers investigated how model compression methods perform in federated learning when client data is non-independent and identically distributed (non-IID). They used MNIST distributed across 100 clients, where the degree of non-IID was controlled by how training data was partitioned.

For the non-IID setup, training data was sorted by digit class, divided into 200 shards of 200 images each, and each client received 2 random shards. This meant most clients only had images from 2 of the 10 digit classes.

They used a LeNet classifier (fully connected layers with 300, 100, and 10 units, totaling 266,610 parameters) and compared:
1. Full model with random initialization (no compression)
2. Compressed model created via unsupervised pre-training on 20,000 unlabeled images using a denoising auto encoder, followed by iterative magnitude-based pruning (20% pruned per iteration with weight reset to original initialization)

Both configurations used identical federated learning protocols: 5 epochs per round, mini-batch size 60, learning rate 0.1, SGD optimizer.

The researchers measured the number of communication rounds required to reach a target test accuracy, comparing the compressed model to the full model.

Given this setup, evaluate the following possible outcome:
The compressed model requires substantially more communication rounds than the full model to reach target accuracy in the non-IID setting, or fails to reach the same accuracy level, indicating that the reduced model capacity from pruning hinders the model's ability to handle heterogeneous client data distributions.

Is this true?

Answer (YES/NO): YES